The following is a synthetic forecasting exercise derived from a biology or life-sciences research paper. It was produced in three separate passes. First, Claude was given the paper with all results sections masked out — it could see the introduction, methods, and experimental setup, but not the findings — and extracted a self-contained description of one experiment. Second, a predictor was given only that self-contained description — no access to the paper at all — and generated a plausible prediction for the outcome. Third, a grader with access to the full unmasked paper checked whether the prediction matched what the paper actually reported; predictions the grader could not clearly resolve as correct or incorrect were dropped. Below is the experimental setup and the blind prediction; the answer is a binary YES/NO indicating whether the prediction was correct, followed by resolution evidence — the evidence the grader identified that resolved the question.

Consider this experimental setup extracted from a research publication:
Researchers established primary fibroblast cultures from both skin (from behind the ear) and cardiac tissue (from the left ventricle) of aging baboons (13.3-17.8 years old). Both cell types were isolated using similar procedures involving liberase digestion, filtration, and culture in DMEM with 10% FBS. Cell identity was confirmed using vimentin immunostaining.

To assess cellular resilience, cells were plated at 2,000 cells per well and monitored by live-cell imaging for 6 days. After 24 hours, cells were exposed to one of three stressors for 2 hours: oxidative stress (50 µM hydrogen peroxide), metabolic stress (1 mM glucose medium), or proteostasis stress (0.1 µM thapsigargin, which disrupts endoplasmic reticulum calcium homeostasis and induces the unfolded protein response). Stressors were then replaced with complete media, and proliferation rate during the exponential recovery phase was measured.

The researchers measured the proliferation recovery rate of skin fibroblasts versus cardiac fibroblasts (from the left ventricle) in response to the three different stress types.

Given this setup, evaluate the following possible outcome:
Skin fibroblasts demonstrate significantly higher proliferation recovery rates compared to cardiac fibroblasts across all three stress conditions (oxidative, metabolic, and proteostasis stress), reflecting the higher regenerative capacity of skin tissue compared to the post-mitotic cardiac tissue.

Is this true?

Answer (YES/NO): NO